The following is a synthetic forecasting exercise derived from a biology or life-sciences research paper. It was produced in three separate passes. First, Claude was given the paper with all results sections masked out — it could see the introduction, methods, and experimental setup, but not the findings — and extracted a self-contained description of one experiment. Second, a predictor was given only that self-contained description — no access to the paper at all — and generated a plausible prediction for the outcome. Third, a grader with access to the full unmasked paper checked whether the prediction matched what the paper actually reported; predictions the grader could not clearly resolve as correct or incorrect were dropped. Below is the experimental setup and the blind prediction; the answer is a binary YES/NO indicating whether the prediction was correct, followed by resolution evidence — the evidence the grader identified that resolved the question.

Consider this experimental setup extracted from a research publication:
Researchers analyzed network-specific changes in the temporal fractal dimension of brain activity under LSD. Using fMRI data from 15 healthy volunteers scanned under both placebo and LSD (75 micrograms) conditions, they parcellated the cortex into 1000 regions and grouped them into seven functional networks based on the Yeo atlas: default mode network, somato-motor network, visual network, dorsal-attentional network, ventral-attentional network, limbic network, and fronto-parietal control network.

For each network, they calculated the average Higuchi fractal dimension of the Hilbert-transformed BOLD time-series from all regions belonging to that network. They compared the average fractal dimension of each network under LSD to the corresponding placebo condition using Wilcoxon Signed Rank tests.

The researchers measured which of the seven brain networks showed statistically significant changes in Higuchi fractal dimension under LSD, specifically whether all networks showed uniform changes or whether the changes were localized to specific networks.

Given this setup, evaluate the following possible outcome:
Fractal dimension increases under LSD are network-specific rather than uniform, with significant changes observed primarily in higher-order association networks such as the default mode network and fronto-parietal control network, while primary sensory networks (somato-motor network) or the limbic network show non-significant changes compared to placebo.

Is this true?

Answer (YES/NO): NO